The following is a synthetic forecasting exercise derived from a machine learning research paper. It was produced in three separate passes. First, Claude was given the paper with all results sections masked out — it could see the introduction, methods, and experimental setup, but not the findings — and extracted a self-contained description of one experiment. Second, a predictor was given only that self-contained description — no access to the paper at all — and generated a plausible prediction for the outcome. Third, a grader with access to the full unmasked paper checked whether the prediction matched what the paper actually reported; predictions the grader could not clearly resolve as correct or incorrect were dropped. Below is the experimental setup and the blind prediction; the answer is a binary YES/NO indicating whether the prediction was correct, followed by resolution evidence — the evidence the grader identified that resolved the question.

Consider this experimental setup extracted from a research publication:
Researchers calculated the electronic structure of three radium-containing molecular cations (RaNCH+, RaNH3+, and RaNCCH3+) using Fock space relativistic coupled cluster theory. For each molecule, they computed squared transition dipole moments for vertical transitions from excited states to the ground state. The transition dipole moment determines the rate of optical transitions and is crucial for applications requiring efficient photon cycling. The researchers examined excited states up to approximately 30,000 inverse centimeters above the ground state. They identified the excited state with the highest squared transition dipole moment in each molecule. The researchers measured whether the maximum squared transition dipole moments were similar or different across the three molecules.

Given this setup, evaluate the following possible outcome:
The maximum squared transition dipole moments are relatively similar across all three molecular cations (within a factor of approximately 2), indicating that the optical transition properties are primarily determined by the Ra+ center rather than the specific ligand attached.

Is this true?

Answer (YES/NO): YES